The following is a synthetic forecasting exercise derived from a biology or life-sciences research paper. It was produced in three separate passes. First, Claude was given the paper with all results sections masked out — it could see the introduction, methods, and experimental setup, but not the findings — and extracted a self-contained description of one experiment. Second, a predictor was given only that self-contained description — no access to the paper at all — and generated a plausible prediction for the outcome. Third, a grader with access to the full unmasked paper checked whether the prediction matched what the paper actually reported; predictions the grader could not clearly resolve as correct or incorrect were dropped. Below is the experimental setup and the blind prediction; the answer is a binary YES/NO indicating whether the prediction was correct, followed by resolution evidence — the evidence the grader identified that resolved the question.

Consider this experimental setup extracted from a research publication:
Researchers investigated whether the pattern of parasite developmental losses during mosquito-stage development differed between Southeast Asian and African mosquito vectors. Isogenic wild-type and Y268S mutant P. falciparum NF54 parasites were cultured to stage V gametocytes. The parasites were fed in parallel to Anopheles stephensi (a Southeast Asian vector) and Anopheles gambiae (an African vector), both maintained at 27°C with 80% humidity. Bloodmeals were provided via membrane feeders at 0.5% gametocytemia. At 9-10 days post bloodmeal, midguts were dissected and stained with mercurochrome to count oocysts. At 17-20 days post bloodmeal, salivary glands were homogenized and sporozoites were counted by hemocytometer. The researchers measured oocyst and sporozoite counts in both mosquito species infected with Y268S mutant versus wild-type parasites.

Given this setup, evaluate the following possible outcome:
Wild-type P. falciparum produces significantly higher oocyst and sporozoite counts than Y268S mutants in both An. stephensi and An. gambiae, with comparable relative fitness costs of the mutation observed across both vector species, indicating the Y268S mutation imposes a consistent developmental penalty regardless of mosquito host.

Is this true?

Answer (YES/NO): YES